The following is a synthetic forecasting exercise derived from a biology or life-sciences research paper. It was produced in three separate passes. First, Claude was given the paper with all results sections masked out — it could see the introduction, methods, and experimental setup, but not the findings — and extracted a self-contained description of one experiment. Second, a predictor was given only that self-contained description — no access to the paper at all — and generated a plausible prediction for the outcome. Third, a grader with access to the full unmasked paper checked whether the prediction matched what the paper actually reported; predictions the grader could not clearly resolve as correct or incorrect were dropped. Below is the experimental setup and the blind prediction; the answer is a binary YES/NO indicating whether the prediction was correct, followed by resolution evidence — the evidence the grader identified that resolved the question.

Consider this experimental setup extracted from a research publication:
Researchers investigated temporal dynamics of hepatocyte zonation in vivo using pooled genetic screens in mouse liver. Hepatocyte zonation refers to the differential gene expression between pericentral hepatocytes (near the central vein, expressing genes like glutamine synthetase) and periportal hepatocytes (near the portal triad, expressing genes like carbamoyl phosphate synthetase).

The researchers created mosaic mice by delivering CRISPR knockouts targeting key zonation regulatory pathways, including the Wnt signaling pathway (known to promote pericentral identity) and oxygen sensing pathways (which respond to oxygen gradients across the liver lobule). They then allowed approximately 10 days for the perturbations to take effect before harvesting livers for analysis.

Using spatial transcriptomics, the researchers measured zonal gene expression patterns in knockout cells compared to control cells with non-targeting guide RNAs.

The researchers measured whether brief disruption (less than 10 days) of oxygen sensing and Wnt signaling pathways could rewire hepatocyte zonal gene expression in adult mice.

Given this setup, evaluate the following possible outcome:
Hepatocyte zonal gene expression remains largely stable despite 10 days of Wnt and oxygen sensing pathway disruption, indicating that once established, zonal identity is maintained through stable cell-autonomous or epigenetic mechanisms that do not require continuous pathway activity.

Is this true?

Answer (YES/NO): NO